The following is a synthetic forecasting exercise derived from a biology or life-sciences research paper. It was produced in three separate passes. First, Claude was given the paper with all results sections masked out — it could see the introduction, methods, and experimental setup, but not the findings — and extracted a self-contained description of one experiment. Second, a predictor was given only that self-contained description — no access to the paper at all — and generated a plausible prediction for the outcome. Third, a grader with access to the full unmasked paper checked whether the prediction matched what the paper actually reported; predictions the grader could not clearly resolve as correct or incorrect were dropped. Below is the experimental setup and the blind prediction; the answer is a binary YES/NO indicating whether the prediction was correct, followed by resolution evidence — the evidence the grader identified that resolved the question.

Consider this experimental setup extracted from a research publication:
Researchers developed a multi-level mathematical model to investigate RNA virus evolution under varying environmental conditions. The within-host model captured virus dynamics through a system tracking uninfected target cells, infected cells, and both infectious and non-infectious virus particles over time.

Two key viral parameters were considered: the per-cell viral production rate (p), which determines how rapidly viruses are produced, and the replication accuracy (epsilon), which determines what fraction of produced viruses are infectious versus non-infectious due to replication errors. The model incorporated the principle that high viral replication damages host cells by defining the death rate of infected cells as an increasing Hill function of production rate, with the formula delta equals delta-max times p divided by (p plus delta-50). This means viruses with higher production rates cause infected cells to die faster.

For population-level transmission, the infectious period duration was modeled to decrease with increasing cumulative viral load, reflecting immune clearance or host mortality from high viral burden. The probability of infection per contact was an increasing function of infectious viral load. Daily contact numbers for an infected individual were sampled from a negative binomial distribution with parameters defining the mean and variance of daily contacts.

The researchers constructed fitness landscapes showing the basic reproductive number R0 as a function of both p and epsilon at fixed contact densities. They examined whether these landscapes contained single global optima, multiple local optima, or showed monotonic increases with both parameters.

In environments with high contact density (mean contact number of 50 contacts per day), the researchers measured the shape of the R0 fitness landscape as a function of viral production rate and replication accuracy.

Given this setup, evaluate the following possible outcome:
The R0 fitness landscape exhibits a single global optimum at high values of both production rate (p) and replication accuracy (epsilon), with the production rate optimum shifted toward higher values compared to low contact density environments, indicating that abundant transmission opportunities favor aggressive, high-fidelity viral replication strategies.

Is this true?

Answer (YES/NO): NO